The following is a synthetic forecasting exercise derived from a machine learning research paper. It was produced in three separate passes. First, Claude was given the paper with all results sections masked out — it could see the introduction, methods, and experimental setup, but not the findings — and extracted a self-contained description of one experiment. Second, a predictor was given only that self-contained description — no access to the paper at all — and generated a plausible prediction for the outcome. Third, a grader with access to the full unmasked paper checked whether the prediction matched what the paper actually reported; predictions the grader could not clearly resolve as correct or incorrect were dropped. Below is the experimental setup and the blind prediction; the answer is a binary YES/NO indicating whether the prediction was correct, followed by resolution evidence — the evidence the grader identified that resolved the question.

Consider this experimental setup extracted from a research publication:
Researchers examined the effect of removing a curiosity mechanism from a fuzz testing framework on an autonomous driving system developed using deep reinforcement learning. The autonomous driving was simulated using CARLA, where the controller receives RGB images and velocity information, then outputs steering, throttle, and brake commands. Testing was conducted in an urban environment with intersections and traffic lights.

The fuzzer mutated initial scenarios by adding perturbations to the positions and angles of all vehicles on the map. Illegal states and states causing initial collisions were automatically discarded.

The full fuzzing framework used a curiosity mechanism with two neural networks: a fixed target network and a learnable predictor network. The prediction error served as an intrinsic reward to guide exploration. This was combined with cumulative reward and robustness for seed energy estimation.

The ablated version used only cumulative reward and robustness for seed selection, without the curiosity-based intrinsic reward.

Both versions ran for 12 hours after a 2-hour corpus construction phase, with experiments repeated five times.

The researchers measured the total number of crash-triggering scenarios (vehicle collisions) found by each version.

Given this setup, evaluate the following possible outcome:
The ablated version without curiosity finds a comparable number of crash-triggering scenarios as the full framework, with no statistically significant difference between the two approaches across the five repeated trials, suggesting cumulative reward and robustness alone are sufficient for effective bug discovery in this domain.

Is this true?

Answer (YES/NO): NO